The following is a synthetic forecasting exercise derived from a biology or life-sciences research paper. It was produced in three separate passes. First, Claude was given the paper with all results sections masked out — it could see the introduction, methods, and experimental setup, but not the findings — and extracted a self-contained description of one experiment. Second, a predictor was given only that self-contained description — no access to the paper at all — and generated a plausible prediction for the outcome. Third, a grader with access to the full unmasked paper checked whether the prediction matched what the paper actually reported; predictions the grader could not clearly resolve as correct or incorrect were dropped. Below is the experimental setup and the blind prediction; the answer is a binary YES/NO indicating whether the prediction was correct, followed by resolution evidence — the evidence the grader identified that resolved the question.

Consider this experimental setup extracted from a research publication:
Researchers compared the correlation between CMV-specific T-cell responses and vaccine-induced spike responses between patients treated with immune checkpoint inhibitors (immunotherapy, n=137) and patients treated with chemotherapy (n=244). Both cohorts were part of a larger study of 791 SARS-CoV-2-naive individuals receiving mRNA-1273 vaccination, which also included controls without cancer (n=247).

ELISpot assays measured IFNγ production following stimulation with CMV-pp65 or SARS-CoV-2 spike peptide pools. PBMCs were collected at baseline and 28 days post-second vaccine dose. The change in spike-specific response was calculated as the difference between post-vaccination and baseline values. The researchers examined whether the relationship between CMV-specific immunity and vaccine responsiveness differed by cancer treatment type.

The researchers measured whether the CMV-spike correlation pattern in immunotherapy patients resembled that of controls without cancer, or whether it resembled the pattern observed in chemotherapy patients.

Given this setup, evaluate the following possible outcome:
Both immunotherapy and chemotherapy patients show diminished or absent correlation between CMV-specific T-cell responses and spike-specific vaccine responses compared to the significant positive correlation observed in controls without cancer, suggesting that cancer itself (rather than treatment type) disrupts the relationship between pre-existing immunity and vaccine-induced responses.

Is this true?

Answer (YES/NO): NO